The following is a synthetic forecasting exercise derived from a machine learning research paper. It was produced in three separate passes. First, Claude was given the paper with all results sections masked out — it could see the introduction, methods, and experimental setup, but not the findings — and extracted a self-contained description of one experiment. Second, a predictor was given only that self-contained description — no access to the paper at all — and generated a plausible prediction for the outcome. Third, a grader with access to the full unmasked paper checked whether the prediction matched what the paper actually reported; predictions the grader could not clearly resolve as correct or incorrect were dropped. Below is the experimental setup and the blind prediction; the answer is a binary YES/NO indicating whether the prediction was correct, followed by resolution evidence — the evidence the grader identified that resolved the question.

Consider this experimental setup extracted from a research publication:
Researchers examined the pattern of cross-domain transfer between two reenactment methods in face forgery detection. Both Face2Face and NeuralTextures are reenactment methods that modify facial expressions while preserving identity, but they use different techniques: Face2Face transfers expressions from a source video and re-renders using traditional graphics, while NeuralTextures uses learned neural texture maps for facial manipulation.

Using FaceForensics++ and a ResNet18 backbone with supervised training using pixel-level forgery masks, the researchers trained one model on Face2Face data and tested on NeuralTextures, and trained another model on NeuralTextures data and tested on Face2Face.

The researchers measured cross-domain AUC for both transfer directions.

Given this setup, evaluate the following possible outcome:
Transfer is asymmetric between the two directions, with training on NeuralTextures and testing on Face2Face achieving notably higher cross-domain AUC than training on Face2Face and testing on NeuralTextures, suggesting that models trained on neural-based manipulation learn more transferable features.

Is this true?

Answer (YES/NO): NO